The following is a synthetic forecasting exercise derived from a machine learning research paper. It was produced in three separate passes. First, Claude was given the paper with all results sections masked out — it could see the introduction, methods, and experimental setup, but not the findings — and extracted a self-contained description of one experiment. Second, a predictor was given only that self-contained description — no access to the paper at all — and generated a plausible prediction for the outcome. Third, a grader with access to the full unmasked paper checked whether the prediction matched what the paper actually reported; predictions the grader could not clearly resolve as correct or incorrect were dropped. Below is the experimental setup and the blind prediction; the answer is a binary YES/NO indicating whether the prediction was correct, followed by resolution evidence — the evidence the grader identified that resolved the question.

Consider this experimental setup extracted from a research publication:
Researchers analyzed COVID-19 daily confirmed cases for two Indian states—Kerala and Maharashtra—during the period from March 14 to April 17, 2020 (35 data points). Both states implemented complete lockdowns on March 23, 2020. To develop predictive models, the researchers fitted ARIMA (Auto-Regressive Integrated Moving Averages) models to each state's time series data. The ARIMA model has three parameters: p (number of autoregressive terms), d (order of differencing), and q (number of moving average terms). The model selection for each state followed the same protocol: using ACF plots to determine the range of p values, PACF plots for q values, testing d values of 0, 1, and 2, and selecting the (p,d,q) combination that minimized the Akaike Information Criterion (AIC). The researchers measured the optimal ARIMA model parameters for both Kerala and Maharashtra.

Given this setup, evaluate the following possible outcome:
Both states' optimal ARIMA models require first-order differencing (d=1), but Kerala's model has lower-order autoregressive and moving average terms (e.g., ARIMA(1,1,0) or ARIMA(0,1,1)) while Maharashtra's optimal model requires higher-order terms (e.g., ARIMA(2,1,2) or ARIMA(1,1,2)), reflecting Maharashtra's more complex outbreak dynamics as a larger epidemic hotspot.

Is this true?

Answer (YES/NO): NO